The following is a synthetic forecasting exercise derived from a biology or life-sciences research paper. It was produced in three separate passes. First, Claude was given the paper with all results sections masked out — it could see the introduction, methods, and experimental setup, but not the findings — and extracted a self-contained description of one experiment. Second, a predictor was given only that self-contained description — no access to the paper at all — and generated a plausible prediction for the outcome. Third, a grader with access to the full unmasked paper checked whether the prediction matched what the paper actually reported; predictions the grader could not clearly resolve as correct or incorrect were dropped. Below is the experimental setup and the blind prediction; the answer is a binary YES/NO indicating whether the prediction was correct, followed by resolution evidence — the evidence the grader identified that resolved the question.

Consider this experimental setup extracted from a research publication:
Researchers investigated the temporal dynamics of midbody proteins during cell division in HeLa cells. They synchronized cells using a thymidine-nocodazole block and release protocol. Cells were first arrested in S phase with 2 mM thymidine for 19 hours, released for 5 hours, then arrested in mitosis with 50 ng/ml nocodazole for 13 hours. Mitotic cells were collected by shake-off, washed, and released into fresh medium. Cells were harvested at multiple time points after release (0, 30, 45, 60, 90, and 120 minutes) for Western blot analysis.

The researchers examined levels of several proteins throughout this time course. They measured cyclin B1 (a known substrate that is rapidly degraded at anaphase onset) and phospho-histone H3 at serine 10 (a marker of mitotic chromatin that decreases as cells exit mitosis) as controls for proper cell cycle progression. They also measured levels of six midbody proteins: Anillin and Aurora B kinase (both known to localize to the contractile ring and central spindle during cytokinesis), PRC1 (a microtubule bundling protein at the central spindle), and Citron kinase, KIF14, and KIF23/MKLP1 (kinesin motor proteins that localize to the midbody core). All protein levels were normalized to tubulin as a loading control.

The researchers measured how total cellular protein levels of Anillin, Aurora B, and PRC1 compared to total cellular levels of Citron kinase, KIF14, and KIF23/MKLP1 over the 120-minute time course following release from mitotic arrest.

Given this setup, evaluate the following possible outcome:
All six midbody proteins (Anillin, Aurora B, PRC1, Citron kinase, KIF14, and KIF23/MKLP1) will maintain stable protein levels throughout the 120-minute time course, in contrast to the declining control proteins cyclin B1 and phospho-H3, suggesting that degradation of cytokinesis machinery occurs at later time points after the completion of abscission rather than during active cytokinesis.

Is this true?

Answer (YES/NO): NO